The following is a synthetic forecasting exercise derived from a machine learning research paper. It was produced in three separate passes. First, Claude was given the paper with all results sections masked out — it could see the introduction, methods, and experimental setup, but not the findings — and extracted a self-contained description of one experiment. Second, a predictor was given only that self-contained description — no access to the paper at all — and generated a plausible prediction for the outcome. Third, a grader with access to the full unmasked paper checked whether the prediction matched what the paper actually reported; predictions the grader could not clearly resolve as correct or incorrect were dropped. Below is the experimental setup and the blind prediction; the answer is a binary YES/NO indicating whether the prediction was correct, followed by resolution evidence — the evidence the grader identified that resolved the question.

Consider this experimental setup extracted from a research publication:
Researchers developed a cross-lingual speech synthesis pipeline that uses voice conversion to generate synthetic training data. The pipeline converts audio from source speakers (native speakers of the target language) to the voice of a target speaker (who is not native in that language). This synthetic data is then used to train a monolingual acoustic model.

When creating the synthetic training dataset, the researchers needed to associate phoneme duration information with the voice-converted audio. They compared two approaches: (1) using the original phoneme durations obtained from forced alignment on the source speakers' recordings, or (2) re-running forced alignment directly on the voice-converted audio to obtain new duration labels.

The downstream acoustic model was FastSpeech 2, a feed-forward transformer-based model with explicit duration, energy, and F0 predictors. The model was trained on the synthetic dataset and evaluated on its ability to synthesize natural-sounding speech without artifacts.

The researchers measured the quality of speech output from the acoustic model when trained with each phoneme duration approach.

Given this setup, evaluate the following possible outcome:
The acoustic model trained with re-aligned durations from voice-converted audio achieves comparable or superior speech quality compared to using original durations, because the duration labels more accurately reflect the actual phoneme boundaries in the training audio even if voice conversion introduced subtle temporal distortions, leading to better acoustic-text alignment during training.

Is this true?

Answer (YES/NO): NO